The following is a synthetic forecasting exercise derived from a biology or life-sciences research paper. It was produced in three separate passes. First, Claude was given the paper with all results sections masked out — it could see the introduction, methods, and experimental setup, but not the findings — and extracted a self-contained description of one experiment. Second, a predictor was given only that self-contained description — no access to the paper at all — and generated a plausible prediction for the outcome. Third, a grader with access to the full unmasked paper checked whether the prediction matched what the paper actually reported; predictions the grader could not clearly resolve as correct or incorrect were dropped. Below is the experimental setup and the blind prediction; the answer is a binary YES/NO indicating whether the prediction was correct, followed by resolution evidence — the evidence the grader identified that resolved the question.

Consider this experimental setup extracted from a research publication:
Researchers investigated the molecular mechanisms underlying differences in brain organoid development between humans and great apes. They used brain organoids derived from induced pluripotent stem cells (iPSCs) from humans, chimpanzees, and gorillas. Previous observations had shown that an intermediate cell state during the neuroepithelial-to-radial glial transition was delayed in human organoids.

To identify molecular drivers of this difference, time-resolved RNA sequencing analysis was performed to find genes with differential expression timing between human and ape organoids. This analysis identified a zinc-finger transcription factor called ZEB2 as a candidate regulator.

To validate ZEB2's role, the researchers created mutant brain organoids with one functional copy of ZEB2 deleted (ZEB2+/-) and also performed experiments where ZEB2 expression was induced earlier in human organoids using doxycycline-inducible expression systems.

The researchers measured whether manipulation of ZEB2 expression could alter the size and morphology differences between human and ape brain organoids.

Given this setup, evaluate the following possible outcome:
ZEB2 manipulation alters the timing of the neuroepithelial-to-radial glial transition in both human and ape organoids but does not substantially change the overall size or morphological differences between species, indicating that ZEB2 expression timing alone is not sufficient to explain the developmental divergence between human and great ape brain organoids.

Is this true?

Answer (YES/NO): NO